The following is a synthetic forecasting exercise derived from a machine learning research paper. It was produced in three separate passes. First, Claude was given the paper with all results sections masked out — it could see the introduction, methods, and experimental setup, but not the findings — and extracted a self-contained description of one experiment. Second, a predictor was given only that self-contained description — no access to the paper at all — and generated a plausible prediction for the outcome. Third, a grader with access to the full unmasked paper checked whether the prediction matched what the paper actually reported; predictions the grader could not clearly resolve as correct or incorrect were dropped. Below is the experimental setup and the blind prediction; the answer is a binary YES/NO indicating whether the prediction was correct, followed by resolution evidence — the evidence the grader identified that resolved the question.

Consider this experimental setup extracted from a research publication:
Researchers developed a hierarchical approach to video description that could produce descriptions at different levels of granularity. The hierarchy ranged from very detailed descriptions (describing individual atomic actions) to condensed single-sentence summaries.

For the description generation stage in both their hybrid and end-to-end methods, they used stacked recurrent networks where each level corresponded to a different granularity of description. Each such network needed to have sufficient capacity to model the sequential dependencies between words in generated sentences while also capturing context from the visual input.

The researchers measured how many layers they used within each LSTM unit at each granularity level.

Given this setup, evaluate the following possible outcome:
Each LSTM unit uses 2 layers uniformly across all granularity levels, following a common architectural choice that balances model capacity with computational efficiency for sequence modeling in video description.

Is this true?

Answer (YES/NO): YES